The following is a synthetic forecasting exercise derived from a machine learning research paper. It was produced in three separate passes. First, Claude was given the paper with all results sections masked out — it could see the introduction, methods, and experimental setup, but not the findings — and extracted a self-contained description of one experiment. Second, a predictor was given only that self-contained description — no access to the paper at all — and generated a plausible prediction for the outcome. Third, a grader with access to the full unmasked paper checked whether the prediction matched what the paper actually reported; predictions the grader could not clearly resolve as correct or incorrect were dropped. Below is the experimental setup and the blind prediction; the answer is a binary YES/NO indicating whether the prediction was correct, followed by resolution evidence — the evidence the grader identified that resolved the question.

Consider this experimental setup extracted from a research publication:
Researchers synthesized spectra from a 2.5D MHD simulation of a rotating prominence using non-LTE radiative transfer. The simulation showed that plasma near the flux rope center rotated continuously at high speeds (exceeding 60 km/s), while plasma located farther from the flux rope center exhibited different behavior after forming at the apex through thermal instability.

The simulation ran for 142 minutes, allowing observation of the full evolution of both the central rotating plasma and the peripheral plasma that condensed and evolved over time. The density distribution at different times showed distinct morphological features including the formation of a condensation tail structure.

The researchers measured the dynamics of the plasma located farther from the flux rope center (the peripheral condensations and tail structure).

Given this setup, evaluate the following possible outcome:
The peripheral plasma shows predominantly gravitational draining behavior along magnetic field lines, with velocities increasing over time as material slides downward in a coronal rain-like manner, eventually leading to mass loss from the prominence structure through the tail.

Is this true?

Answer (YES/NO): NO